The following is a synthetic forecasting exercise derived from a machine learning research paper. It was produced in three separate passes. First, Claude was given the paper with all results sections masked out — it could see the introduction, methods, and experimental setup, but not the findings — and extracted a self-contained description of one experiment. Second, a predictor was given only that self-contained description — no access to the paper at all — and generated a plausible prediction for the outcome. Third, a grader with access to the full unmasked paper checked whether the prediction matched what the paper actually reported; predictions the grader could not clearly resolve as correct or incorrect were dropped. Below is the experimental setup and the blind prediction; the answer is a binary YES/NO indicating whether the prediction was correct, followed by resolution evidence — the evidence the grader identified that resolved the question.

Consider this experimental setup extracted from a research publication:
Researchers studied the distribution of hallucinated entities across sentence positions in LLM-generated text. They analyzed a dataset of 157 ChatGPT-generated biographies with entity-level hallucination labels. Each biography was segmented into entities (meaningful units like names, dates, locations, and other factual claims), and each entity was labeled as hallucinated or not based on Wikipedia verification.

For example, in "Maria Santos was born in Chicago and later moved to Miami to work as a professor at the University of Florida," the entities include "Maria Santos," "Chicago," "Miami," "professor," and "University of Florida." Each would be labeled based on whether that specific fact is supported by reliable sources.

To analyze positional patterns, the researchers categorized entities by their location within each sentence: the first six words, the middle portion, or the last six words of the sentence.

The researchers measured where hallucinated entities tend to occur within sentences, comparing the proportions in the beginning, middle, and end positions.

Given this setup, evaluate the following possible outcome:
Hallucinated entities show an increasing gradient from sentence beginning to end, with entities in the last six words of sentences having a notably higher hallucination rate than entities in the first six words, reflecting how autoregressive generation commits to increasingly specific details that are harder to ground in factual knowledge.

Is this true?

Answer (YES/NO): YES